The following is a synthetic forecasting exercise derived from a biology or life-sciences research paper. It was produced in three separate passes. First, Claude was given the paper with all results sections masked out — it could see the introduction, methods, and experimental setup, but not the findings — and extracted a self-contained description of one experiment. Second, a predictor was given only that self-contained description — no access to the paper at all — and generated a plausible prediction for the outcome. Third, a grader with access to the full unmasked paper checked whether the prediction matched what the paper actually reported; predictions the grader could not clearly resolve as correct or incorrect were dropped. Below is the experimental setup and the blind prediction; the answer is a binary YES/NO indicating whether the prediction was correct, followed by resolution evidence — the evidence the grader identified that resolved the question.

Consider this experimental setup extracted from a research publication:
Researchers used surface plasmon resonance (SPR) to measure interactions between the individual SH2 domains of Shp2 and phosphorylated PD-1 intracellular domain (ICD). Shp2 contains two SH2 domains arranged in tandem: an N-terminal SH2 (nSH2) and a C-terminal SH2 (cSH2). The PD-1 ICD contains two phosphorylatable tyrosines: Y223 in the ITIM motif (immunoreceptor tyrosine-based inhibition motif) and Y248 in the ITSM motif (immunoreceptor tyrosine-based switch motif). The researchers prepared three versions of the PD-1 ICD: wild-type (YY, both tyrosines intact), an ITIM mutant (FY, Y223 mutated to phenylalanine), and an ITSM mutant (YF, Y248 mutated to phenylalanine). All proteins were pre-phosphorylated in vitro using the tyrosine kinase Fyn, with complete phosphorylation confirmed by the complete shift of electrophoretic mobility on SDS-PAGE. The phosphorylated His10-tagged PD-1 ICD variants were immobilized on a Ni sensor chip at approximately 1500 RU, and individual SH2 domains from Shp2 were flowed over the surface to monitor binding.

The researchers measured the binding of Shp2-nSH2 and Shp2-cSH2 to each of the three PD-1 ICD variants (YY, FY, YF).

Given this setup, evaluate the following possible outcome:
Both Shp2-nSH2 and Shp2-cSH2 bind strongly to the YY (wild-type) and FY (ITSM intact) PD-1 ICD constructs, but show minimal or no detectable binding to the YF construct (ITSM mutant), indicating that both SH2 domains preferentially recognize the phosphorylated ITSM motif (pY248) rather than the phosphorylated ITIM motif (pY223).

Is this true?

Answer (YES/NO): NO